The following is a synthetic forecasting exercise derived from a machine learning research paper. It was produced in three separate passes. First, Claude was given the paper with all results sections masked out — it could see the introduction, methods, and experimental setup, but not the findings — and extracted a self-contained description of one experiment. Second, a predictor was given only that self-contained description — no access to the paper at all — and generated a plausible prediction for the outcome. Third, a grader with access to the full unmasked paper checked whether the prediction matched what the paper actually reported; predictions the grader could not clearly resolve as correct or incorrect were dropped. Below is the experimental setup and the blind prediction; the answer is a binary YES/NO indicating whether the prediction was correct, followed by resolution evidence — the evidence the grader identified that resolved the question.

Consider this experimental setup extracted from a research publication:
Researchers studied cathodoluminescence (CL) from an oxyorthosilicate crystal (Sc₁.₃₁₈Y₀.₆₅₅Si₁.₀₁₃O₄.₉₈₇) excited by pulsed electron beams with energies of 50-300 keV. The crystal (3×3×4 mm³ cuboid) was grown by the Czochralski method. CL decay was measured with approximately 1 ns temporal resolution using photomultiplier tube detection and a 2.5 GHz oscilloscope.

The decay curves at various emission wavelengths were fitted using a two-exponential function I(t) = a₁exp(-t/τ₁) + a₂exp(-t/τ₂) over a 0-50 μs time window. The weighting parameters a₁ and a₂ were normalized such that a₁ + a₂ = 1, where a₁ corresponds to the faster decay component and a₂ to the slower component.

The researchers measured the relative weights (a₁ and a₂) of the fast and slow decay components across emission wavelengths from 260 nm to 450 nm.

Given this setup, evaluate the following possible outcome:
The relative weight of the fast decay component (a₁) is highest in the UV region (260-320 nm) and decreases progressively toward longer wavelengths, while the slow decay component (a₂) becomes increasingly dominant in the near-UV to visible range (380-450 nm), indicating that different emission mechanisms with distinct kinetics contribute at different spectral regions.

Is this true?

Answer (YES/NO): NO